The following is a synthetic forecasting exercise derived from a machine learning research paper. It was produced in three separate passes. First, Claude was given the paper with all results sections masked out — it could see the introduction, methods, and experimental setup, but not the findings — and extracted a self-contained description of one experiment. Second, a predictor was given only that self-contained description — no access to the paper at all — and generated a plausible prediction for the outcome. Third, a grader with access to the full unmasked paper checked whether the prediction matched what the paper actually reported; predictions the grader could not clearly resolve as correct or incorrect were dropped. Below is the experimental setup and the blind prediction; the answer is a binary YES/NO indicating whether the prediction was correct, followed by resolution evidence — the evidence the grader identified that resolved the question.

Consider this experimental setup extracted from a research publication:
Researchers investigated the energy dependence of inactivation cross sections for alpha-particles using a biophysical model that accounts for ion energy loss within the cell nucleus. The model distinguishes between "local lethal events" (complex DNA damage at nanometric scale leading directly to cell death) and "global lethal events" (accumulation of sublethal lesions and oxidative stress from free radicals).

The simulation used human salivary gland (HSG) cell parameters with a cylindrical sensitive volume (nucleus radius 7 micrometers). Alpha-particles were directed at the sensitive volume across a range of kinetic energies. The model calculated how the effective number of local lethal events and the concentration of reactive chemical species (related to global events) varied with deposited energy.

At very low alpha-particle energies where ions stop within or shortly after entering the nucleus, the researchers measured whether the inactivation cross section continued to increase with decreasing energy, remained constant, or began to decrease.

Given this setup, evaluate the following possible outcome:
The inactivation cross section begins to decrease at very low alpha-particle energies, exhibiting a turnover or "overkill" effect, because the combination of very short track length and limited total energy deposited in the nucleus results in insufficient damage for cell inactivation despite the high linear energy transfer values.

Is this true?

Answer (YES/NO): YES